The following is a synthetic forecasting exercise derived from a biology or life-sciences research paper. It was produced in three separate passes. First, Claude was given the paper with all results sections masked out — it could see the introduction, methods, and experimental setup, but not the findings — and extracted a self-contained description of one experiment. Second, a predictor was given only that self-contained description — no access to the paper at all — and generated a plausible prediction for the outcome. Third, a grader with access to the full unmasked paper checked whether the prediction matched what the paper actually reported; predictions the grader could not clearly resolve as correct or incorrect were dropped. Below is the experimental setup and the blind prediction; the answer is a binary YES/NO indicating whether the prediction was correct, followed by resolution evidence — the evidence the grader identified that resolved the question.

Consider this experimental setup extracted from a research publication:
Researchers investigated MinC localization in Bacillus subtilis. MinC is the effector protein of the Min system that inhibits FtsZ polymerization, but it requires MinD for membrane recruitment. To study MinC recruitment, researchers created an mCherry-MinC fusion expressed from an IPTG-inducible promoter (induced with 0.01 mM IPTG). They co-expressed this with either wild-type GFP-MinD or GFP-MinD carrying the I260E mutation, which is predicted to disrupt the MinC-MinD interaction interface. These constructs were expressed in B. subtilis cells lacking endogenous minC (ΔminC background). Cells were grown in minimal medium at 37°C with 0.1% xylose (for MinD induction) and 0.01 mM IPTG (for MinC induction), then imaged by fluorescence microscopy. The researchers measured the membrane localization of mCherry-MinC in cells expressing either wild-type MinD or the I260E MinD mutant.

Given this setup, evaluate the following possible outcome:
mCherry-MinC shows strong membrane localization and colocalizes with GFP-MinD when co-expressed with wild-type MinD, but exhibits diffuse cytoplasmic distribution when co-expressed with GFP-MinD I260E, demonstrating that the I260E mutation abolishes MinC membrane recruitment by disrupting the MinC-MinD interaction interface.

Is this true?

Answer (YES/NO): NO